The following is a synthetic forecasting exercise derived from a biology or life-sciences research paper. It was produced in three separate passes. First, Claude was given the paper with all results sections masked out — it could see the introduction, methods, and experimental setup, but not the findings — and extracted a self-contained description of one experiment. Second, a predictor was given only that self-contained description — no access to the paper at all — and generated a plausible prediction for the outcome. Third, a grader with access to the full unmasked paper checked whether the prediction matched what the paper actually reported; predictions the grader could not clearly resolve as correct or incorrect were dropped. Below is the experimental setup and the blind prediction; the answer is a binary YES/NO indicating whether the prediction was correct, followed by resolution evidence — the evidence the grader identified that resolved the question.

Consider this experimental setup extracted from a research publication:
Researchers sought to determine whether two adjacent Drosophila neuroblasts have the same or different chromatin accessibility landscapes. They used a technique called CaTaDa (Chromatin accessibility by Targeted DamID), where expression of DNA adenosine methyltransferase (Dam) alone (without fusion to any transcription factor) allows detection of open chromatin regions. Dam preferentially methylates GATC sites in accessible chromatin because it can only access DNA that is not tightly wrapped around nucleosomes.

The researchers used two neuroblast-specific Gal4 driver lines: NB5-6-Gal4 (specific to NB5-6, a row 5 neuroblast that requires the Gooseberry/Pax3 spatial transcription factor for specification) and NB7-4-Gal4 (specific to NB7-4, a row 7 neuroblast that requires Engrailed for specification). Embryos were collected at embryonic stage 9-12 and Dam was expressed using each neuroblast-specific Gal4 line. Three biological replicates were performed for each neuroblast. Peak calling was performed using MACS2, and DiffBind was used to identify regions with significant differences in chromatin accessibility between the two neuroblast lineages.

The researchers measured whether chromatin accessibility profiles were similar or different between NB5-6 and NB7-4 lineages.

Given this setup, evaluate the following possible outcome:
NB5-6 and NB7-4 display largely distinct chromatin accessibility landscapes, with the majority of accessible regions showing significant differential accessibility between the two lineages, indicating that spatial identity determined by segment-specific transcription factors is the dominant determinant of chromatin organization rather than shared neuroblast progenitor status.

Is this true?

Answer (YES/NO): NO